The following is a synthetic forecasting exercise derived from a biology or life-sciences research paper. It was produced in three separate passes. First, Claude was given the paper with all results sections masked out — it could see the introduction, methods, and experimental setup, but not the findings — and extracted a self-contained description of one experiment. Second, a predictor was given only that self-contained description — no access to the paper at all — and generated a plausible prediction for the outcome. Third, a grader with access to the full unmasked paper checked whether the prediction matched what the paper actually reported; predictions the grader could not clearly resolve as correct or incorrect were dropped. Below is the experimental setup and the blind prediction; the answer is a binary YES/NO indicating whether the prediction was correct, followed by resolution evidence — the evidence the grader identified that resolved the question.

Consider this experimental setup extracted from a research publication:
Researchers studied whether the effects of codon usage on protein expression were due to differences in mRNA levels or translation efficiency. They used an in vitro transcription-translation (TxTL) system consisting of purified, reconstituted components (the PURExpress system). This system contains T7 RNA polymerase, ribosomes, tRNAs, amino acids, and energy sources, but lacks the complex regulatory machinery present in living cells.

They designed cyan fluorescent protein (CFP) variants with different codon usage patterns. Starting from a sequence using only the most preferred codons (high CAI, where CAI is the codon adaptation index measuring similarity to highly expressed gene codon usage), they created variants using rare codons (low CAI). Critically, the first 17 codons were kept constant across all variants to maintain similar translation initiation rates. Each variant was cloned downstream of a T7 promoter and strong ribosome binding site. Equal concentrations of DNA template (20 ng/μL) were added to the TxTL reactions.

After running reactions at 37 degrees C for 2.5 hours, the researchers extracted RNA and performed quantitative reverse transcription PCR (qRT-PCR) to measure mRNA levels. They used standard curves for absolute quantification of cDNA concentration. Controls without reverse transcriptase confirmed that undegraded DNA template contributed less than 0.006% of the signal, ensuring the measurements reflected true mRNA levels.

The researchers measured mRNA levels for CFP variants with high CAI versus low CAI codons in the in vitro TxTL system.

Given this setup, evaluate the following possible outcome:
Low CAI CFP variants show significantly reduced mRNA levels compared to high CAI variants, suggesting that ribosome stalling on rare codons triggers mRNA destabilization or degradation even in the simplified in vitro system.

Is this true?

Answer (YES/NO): NO